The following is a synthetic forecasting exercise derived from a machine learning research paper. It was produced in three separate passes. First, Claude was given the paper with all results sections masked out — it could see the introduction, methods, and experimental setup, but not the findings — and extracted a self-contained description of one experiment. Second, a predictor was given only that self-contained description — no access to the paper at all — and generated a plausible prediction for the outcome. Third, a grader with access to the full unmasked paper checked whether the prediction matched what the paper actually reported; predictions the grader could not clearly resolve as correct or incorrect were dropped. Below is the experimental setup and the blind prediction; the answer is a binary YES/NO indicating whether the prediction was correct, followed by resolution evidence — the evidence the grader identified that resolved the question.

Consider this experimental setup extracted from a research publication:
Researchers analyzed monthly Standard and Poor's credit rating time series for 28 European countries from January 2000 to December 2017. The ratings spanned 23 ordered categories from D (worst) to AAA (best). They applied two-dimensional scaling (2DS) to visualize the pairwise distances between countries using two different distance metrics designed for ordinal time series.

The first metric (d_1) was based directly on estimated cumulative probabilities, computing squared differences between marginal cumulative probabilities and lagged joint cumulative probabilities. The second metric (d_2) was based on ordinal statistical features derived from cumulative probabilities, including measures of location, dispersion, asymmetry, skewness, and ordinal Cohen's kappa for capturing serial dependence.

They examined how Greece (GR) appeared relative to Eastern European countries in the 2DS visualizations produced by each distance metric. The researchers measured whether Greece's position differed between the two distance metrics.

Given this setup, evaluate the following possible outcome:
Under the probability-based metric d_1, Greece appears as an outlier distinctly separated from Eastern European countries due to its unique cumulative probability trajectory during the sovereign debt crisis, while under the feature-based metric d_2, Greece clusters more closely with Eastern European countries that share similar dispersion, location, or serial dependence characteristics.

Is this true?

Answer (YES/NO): NO